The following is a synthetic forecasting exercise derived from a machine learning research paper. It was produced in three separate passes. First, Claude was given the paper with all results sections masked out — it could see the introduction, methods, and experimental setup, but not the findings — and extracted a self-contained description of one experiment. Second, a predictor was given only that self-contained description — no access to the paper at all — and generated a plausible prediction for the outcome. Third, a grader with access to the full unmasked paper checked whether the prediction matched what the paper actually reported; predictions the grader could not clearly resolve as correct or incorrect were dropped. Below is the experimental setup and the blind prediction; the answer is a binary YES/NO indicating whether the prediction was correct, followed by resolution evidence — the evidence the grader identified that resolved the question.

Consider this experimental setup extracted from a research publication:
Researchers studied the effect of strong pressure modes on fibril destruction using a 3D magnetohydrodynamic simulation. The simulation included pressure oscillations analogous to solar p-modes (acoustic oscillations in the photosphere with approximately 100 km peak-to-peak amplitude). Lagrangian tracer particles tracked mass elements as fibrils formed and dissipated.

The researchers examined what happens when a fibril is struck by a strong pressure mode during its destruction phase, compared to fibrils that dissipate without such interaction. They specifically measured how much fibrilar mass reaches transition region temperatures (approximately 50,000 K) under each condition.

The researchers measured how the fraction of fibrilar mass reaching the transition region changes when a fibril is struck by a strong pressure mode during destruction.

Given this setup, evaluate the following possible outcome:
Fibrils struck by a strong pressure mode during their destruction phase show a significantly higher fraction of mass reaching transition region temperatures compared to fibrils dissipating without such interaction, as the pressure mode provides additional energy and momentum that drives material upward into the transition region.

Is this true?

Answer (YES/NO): YES